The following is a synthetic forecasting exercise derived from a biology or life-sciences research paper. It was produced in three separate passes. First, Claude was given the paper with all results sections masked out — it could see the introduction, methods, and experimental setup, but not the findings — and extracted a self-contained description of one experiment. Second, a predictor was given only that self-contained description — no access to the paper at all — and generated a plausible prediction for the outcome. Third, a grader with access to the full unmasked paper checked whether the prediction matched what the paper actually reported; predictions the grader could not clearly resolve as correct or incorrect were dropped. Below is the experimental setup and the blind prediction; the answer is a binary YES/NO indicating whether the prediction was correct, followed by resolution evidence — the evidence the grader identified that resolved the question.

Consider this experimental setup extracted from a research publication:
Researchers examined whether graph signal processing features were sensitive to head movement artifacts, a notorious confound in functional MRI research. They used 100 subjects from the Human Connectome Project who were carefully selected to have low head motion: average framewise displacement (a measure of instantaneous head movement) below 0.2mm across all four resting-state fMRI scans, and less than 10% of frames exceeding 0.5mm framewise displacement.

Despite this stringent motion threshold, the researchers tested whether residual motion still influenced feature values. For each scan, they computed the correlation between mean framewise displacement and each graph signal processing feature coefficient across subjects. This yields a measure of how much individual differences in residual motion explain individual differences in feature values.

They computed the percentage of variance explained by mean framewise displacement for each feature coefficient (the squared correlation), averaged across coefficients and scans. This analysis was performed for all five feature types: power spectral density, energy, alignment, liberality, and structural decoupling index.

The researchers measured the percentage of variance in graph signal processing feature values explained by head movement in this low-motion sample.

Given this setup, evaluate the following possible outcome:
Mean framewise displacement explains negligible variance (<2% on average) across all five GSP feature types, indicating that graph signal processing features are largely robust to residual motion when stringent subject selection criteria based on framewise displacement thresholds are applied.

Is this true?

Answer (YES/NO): NO